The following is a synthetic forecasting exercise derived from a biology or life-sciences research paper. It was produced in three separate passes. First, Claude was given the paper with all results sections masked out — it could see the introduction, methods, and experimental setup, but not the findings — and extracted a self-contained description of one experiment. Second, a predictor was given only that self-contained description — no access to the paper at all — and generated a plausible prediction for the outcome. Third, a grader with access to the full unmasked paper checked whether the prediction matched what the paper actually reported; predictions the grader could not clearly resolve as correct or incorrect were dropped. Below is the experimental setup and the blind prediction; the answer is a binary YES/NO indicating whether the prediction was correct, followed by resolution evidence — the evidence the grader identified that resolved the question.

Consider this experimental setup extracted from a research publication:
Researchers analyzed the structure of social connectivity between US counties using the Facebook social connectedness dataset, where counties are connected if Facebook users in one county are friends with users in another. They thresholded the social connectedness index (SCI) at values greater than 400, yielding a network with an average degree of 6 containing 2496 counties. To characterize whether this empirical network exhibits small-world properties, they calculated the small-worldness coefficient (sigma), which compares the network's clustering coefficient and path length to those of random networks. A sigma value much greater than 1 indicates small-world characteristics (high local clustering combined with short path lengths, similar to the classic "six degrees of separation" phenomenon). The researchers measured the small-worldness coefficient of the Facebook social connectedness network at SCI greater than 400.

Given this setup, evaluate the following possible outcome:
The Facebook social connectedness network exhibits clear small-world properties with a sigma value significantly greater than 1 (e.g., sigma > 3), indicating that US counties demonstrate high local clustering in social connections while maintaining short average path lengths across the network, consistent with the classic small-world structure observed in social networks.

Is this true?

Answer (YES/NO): YES